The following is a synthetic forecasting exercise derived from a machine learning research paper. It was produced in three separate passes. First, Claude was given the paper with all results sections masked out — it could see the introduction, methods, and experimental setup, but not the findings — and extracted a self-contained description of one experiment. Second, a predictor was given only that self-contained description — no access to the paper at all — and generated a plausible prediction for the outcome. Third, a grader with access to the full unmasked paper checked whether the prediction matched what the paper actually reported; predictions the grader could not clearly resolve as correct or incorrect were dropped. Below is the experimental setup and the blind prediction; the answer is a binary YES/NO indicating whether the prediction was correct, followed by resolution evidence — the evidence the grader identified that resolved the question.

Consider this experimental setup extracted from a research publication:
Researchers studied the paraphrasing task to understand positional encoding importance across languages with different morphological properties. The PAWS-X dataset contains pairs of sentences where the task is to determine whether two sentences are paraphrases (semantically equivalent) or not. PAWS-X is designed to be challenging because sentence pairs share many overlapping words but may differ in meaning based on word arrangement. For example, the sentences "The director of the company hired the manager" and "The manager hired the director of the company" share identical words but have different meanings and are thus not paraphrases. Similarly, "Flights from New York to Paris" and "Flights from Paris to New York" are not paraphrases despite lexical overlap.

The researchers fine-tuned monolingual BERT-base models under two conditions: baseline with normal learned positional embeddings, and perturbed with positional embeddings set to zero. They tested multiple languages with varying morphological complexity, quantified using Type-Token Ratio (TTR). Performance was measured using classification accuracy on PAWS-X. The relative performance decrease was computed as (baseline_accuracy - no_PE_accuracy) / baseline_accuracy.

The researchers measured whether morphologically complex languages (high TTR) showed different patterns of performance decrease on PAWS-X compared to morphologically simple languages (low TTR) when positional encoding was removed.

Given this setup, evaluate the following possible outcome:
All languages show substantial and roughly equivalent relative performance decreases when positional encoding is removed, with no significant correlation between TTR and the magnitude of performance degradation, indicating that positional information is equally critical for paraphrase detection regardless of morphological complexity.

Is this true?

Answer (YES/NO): NO